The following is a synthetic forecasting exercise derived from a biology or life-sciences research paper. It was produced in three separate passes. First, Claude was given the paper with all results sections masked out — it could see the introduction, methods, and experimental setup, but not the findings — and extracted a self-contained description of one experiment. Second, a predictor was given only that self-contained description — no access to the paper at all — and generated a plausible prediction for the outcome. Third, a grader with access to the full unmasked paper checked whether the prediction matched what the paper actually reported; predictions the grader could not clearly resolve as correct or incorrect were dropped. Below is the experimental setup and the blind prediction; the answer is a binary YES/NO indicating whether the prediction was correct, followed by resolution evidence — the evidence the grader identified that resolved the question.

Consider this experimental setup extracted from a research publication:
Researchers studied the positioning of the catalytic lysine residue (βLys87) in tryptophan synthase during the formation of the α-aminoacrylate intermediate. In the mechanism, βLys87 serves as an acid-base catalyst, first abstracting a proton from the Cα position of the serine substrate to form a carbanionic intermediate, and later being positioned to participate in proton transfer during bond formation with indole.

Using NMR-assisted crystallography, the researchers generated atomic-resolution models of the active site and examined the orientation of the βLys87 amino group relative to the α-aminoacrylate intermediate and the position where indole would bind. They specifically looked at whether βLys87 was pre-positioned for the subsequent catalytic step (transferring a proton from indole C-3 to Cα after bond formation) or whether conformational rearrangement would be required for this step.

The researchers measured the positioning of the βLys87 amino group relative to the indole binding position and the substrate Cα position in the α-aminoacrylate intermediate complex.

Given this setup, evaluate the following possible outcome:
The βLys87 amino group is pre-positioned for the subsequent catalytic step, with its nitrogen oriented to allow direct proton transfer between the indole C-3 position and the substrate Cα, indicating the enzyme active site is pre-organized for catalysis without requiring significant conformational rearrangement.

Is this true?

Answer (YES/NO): YES